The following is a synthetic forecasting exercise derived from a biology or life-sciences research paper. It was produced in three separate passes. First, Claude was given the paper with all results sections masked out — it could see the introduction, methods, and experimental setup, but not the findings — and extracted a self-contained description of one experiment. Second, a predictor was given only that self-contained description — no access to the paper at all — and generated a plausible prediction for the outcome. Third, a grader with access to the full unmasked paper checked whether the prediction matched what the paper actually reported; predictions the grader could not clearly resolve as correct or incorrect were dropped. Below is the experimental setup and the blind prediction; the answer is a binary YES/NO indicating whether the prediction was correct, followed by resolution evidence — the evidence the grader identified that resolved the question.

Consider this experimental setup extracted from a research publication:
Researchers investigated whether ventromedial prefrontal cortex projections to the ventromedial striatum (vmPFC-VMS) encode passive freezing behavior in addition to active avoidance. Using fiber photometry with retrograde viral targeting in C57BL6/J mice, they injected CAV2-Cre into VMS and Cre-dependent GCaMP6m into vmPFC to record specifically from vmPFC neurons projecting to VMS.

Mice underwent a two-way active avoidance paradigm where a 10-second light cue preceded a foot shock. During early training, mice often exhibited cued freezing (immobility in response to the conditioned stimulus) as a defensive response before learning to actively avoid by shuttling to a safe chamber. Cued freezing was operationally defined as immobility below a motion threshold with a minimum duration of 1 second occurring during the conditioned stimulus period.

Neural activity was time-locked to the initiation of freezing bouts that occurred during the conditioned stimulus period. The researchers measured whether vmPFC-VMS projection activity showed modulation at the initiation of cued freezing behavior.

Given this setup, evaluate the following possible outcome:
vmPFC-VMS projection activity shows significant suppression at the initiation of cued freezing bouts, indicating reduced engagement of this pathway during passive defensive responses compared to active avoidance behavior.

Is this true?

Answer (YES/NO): NO